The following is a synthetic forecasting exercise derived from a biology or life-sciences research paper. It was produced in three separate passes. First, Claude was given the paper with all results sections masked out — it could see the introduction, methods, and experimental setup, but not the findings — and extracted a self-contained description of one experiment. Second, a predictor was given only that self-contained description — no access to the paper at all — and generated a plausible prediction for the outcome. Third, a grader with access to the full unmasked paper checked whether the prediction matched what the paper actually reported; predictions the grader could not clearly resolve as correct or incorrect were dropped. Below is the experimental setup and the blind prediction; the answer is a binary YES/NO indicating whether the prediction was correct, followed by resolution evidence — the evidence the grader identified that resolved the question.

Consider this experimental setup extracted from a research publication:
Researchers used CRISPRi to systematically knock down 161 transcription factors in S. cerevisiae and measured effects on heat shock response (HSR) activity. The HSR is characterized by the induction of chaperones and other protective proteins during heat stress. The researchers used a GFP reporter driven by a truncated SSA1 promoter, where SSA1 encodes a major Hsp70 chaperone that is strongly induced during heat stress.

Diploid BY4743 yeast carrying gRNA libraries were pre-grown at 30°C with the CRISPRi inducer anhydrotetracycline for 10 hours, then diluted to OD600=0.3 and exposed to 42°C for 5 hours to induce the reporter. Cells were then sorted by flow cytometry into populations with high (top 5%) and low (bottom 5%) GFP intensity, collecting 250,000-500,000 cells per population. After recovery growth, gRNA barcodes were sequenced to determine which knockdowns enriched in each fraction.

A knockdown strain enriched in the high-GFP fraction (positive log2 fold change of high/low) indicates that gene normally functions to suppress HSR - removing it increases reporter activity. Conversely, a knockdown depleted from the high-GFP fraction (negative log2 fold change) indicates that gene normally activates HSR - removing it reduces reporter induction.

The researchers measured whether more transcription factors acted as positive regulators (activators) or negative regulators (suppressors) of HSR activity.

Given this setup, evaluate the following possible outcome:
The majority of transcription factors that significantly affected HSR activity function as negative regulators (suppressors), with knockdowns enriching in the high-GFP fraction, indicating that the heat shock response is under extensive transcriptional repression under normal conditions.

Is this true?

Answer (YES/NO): NO